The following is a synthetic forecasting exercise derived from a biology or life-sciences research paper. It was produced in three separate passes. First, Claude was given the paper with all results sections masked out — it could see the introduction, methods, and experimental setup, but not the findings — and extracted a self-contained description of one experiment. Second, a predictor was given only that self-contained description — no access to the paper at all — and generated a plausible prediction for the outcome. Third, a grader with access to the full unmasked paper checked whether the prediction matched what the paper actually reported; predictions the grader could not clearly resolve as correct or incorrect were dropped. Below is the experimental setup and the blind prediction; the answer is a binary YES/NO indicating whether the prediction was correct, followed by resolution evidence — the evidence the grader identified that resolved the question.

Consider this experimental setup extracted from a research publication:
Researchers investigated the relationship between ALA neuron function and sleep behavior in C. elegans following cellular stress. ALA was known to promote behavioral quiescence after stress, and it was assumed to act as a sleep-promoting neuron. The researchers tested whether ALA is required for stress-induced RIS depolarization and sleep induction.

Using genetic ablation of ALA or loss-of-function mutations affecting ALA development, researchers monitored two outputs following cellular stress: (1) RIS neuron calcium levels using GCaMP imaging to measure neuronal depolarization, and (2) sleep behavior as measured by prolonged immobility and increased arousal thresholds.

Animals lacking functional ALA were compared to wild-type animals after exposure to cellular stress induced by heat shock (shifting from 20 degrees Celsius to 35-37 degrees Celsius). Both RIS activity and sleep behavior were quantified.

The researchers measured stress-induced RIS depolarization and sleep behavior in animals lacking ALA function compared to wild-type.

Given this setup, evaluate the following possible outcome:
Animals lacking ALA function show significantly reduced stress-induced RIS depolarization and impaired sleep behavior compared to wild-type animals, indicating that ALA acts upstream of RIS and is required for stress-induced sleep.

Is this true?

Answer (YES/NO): YES